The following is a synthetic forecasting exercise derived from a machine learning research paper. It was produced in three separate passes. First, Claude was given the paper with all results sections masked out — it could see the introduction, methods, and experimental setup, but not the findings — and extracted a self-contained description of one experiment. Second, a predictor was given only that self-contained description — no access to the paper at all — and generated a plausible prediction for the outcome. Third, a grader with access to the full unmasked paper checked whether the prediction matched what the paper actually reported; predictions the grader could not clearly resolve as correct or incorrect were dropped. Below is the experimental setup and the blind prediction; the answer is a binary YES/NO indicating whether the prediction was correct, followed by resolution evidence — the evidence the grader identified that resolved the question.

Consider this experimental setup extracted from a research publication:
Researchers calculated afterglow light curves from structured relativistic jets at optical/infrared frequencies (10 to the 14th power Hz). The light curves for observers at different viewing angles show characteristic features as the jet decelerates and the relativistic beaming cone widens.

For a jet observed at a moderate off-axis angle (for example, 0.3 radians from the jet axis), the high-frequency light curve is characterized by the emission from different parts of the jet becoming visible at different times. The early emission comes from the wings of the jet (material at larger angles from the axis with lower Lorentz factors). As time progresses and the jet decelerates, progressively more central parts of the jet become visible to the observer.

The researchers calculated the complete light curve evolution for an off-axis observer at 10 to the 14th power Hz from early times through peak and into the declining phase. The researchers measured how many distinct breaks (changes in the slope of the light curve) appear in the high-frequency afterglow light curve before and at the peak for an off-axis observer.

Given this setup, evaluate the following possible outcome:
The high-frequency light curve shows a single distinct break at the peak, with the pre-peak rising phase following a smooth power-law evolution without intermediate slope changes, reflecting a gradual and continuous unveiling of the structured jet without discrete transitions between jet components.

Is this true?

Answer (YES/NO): NO